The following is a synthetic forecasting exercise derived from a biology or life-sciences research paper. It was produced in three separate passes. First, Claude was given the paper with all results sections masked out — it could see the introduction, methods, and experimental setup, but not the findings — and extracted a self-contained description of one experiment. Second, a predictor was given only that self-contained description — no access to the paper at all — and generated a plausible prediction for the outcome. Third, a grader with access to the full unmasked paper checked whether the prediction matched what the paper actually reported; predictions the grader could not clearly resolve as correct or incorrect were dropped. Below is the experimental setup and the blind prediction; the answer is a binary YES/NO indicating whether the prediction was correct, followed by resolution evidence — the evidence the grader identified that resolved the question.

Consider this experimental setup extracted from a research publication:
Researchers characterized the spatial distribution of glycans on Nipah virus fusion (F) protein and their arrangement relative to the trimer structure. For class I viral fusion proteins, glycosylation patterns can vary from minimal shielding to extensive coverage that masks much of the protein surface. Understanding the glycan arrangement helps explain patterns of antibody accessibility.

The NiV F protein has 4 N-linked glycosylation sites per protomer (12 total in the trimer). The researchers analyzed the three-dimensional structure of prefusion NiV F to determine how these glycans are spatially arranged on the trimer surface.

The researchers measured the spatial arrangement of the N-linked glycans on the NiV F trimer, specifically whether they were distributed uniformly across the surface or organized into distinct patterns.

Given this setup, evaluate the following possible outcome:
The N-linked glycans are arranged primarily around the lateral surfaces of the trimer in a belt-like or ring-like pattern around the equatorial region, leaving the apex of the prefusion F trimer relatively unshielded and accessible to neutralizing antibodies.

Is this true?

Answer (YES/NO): NO